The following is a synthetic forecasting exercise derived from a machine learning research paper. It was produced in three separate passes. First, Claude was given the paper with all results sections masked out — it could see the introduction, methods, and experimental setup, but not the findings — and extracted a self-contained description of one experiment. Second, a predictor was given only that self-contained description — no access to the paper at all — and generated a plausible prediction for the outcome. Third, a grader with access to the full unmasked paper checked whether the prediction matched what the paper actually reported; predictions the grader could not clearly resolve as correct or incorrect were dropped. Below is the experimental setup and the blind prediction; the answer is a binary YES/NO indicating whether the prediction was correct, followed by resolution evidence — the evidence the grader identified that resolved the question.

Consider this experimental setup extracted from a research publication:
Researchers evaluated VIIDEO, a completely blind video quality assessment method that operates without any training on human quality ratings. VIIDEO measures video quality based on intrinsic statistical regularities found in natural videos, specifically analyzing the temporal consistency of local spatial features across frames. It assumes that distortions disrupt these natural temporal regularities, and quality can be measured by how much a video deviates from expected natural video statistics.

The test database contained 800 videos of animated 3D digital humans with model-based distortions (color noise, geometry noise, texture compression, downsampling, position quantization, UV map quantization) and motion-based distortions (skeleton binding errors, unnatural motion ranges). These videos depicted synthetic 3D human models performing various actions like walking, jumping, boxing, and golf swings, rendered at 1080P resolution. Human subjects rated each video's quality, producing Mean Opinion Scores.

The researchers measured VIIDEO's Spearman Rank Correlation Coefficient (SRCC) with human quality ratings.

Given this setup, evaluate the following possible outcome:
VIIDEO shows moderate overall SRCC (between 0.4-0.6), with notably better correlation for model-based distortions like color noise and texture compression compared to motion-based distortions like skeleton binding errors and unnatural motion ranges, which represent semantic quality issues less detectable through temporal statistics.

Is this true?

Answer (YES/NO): NO